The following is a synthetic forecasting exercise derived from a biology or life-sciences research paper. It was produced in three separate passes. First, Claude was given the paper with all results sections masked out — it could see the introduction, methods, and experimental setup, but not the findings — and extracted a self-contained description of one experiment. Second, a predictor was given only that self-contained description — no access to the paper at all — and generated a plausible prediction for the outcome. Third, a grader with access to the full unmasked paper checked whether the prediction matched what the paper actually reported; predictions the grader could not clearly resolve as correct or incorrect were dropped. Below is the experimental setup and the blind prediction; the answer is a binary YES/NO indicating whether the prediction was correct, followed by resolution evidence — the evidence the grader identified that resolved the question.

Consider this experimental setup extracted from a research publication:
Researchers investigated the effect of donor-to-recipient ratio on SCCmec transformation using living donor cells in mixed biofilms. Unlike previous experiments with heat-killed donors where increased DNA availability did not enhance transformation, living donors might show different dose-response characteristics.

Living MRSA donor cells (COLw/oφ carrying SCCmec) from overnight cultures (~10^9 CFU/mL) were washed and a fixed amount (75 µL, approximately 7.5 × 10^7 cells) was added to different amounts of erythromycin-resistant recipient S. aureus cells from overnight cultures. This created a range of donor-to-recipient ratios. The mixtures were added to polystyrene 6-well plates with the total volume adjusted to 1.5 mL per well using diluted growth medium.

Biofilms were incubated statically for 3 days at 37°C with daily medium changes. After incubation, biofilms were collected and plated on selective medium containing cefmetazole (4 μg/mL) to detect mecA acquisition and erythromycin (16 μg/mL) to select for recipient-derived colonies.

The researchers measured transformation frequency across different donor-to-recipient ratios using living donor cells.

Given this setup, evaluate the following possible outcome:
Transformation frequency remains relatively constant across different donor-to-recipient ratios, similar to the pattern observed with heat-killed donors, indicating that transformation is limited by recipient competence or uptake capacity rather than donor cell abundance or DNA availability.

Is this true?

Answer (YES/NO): NO